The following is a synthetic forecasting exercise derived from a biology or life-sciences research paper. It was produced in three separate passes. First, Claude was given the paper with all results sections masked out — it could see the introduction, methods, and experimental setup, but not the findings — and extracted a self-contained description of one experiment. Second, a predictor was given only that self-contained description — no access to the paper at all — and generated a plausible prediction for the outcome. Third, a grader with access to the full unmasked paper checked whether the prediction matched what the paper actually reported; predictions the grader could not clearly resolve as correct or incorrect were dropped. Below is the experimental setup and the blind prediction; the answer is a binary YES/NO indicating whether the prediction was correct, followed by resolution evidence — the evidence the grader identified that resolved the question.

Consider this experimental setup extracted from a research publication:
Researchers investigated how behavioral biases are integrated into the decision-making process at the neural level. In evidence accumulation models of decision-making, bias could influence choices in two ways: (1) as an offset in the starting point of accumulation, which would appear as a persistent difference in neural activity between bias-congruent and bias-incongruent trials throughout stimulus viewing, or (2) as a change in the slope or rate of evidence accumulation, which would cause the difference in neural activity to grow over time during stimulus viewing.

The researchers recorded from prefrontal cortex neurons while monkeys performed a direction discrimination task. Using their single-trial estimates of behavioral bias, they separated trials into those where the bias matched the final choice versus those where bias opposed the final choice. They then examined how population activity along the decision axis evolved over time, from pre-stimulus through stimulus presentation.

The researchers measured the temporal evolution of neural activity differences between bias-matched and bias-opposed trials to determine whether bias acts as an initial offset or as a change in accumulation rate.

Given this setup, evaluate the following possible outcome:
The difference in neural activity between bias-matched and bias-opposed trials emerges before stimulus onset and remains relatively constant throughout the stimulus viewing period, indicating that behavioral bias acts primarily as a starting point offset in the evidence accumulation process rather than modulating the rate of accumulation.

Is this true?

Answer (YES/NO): NO